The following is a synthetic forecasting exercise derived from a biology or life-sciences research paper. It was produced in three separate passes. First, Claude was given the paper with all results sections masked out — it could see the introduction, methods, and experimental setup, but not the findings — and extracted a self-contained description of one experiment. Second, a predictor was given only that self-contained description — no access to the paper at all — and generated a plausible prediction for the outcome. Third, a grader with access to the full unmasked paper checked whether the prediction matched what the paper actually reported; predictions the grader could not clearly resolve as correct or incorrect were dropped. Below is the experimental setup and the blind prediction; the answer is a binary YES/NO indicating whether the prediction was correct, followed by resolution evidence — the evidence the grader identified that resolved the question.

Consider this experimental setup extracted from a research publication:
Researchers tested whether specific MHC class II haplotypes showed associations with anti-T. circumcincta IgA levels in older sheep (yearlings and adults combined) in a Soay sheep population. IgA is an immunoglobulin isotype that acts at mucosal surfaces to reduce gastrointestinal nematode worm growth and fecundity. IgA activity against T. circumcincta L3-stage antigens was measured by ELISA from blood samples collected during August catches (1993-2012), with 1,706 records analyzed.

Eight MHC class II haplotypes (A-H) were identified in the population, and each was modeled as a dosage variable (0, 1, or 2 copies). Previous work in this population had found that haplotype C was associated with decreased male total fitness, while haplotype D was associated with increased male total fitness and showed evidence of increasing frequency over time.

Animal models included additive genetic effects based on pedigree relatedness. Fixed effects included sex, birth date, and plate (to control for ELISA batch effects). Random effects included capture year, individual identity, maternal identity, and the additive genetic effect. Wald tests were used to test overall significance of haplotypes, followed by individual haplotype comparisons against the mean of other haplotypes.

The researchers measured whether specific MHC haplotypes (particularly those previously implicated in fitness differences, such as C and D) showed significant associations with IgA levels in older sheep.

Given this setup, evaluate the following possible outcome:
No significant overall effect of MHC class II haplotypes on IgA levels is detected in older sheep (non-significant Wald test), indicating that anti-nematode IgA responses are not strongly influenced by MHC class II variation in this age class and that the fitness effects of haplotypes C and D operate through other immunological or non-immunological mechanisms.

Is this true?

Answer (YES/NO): NO